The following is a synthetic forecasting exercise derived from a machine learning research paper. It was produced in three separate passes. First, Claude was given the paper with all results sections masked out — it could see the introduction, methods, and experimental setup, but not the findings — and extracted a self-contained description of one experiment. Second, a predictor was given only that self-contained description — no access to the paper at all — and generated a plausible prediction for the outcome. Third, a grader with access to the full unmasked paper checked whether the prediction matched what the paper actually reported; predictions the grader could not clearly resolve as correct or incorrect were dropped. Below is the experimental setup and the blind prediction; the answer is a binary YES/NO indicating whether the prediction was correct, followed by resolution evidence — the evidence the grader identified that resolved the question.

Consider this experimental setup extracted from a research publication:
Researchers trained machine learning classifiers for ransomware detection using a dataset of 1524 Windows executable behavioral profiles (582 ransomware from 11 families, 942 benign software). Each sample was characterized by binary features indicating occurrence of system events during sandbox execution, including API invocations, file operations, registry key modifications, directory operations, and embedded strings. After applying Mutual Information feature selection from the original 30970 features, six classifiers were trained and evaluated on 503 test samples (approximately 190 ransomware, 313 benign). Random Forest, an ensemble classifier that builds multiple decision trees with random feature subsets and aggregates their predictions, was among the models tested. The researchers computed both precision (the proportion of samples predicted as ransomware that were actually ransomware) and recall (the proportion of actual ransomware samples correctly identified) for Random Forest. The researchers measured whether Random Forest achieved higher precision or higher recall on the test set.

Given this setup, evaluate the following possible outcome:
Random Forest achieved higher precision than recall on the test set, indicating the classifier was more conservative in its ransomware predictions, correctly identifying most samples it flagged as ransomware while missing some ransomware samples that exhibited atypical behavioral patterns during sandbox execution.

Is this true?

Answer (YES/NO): NO